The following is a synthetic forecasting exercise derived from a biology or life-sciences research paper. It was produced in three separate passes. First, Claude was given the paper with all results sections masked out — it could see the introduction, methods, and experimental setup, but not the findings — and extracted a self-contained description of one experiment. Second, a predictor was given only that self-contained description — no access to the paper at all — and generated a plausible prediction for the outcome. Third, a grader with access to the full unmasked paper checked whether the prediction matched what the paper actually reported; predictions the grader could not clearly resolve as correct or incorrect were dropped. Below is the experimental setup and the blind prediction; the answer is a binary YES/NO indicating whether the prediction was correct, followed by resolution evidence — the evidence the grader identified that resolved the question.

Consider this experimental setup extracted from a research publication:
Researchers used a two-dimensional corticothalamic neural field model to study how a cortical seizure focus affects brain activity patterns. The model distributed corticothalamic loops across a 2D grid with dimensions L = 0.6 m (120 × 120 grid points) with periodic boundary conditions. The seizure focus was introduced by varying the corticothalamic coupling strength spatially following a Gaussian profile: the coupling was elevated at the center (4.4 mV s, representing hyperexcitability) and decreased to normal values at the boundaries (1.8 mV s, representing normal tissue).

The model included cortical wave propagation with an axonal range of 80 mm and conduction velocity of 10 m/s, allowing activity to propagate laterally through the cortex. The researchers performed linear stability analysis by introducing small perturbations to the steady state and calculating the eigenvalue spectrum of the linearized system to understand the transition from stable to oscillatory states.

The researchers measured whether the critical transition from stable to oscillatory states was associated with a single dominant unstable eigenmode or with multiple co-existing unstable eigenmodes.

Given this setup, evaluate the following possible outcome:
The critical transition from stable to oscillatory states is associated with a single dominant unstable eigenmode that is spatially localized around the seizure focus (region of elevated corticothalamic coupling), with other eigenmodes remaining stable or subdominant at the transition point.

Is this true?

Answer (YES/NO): YES